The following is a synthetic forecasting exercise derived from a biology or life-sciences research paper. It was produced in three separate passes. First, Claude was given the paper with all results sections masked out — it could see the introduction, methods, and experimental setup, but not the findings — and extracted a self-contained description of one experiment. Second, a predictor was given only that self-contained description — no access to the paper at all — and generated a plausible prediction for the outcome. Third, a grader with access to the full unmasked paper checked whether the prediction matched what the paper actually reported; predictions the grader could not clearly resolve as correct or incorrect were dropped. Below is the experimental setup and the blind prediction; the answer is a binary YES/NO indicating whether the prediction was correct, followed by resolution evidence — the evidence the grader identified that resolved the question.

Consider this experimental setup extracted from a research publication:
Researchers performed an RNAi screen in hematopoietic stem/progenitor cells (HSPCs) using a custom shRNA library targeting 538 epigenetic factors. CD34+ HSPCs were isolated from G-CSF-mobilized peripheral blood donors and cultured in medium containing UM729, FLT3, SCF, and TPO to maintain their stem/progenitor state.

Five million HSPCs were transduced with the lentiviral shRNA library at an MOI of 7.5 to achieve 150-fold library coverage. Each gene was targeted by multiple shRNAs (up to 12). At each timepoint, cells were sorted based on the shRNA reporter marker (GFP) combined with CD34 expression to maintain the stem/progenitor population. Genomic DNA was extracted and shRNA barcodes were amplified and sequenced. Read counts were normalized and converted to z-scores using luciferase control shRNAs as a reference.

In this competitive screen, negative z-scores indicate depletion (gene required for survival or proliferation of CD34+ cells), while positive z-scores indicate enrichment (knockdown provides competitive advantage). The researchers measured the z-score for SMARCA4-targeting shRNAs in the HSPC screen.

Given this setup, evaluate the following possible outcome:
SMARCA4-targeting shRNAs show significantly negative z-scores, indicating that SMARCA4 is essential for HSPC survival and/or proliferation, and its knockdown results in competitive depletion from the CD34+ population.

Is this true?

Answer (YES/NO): NO